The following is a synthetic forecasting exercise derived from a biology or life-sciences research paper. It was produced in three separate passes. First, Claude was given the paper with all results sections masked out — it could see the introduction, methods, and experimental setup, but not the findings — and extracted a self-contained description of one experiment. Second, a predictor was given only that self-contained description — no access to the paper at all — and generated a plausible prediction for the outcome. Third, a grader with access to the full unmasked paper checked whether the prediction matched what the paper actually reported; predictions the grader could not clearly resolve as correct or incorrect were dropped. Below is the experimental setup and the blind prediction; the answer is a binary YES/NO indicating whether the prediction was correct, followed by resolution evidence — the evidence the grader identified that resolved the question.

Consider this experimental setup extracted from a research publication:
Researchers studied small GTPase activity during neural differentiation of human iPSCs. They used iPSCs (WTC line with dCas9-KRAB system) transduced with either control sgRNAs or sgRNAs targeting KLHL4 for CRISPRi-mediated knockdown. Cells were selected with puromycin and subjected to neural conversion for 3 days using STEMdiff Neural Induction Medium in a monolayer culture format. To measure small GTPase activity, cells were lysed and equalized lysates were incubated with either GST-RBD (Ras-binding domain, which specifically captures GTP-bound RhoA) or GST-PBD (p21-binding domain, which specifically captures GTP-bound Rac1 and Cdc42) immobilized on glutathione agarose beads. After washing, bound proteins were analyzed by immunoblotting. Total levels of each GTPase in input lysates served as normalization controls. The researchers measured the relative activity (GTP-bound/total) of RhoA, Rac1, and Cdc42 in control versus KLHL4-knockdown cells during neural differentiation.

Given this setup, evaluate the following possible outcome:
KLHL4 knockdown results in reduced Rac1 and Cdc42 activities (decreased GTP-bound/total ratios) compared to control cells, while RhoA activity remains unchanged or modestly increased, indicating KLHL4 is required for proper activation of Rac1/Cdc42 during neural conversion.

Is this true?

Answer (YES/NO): NO